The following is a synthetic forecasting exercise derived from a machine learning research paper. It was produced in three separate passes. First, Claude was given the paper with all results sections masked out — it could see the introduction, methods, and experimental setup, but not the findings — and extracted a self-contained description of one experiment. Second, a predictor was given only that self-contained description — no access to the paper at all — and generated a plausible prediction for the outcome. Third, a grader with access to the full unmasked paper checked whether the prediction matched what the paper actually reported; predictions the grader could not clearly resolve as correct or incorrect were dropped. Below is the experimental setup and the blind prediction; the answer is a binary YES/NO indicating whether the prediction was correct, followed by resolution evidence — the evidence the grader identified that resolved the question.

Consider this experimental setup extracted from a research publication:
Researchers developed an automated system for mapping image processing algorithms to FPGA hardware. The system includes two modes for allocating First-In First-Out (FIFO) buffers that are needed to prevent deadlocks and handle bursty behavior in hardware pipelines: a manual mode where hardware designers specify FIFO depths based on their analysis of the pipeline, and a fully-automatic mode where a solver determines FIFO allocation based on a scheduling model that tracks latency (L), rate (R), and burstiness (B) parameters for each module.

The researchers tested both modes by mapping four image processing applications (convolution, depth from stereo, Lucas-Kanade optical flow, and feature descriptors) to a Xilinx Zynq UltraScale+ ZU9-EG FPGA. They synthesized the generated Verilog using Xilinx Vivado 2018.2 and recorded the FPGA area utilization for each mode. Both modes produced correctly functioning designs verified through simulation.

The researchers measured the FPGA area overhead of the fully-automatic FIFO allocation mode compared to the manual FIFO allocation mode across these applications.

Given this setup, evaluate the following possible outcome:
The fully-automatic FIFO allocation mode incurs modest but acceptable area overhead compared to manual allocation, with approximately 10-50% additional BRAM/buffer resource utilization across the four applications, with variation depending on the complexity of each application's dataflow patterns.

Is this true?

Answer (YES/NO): NO